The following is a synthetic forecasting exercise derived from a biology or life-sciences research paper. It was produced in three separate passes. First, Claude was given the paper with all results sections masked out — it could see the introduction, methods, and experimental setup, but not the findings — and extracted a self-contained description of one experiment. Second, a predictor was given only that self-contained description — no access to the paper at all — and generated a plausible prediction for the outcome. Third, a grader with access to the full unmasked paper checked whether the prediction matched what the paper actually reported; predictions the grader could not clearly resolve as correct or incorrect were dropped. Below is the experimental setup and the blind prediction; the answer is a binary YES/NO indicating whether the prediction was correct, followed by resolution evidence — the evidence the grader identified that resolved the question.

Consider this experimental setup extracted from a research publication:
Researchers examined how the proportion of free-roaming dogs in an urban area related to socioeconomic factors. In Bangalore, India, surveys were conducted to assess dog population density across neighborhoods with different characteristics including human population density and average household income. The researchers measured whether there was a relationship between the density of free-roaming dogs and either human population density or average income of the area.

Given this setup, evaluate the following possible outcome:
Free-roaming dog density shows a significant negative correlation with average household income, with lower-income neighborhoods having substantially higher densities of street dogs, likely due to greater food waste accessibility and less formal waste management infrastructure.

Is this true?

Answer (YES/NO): YES